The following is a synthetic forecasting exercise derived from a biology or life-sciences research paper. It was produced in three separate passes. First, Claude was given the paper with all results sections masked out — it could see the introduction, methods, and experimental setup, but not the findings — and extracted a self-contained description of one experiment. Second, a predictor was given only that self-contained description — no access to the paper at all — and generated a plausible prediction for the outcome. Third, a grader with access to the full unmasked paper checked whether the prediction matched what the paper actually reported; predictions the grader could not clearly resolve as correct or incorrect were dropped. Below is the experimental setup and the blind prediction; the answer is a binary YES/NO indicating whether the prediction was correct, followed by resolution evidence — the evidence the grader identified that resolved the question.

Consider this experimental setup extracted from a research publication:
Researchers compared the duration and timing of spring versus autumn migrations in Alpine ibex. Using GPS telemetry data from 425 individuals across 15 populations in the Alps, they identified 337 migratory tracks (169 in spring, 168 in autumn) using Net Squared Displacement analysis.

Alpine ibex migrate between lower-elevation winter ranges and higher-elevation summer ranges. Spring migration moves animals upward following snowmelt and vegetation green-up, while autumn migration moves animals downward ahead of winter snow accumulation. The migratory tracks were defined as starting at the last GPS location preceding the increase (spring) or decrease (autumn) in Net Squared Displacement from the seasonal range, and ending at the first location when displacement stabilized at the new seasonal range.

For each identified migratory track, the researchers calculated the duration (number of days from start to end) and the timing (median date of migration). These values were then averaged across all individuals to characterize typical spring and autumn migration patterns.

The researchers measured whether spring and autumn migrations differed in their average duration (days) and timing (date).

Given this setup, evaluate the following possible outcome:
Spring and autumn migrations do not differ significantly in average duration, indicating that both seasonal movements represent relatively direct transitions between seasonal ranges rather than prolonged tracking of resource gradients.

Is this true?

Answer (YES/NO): NO